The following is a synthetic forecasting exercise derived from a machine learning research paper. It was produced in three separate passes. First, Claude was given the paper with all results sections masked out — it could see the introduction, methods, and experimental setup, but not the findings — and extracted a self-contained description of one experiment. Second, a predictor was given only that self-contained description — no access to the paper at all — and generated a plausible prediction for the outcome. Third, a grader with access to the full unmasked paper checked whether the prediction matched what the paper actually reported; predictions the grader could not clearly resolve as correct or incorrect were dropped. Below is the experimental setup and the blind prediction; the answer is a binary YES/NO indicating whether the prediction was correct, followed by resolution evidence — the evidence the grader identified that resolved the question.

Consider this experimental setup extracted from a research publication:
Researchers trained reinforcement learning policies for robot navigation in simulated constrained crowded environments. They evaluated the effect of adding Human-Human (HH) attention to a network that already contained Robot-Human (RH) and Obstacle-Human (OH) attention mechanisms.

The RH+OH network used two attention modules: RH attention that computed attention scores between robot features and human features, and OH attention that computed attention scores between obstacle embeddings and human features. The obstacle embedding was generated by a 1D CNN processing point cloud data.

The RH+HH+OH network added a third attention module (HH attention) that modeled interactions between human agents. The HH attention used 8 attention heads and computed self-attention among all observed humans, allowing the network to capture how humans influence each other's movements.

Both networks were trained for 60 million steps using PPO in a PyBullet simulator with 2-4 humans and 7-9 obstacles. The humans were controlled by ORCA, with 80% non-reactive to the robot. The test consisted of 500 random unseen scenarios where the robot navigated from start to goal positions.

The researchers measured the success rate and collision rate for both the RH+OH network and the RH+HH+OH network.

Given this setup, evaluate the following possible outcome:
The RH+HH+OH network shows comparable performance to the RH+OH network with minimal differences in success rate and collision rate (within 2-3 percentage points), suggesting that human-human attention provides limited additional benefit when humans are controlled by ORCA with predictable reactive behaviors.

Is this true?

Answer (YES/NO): NO